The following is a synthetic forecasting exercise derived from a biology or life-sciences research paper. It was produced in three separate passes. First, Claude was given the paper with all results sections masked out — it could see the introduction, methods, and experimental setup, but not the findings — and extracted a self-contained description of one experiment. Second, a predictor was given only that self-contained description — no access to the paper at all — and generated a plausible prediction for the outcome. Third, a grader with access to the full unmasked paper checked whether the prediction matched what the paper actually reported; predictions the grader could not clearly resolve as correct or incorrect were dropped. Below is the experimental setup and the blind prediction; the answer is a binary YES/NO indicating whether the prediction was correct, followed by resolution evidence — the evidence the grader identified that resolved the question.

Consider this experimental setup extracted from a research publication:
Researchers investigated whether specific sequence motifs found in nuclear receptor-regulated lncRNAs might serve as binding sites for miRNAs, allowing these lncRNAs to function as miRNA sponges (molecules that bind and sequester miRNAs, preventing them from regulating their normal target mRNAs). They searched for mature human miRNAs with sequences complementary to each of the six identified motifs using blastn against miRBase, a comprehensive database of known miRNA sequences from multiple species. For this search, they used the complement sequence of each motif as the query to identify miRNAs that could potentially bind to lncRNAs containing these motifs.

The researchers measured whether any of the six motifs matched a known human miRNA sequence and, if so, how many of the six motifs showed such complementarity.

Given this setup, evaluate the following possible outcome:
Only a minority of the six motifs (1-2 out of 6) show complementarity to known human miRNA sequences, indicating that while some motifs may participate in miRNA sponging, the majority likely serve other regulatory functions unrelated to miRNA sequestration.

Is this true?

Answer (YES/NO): YES